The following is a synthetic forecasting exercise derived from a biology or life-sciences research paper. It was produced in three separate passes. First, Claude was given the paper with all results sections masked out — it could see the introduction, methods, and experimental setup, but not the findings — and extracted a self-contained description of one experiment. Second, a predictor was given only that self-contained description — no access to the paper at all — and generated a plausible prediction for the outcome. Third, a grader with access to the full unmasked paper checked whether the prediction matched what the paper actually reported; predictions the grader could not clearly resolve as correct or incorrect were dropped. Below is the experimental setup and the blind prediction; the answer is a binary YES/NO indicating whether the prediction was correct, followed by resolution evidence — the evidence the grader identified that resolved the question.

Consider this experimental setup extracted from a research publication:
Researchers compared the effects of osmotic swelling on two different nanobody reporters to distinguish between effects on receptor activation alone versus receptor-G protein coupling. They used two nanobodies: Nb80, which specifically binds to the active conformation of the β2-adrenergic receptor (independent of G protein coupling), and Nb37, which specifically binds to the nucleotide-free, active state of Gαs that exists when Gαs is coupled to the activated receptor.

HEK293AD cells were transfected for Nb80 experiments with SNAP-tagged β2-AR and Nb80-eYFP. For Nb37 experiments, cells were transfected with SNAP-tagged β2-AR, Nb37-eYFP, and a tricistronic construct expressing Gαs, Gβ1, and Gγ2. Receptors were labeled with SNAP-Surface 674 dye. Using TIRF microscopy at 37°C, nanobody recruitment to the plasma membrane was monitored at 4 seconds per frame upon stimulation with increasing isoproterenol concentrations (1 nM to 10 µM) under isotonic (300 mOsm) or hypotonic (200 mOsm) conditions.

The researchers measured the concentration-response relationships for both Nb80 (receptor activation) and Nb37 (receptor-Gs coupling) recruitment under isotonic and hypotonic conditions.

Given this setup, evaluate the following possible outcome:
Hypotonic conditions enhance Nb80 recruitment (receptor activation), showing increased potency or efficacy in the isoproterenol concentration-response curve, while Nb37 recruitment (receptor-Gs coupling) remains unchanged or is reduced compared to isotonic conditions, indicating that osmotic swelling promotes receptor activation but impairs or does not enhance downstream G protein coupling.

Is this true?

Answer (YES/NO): NO